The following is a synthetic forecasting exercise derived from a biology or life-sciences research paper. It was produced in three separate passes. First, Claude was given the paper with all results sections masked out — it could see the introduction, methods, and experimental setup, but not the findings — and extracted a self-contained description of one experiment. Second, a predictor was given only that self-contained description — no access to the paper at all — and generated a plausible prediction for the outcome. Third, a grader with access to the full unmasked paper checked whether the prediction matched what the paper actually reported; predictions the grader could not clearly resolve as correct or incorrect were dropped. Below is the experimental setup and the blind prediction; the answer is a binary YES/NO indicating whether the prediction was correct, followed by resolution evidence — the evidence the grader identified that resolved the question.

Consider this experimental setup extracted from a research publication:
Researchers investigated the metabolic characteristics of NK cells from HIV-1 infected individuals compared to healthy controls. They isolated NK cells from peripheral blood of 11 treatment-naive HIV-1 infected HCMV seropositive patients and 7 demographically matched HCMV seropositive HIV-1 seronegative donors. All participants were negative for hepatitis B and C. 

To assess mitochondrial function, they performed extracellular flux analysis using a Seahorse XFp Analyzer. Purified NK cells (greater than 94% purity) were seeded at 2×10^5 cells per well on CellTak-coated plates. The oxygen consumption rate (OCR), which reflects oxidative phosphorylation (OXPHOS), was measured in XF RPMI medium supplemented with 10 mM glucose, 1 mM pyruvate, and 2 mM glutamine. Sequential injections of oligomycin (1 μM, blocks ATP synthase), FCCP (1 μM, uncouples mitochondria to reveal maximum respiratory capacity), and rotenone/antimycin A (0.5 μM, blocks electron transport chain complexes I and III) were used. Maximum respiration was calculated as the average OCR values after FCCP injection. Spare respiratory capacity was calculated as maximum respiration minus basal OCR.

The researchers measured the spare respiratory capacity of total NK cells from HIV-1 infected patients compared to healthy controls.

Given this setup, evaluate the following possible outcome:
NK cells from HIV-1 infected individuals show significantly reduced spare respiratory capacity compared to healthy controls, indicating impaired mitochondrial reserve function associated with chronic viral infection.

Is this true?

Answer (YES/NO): YES